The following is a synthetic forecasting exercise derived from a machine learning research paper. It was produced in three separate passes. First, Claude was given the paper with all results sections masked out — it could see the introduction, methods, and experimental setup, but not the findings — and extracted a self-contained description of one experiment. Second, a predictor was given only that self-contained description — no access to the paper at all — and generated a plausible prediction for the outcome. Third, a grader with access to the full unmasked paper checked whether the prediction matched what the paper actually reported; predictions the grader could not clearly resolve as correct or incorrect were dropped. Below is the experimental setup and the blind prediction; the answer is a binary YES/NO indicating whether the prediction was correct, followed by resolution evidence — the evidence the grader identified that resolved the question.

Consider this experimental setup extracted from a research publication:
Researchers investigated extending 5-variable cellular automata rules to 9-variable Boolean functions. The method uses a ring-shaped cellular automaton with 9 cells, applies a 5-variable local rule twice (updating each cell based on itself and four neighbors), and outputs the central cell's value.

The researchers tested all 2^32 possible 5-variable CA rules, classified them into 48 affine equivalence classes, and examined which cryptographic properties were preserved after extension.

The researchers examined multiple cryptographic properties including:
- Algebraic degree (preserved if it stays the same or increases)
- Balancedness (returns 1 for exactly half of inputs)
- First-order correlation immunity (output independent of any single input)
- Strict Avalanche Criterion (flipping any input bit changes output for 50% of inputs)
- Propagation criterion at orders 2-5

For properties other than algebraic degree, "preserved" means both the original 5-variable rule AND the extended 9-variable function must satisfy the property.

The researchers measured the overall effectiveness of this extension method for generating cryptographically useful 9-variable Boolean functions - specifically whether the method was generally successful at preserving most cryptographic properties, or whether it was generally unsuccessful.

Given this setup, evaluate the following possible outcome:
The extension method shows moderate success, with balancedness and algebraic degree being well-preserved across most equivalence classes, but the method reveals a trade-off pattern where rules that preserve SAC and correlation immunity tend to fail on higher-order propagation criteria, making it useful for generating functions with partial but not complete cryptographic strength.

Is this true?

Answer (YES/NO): NO